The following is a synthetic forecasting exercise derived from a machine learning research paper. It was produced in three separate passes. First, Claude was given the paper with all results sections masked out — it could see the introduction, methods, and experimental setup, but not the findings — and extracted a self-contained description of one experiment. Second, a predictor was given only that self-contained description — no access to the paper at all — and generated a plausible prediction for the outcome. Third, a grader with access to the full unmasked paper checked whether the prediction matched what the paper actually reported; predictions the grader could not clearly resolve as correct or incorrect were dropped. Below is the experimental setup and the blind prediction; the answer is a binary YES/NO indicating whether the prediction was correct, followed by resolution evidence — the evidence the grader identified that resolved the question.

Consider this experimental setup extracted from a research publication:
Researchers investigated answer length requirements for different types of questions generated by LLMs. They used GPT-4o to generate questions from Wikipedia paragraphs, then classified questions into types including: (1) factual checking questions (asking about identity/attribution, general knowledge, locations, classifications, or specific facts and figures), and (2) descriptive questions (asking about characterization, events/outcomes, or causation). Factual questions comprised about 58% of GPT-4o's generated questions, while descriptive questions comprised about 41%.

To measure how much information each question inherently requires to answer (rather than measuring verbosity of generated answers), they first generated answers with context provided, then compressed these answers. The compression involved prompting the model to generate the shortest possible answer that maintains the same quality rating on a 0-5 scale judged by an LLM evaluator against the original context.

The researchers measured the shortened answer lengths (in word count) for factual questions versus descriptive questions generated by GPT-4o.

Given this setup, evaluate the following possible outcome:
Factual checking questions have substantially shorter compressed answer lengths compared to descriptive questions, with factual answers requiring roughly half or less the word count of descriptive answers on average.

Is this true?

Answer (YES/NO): NO